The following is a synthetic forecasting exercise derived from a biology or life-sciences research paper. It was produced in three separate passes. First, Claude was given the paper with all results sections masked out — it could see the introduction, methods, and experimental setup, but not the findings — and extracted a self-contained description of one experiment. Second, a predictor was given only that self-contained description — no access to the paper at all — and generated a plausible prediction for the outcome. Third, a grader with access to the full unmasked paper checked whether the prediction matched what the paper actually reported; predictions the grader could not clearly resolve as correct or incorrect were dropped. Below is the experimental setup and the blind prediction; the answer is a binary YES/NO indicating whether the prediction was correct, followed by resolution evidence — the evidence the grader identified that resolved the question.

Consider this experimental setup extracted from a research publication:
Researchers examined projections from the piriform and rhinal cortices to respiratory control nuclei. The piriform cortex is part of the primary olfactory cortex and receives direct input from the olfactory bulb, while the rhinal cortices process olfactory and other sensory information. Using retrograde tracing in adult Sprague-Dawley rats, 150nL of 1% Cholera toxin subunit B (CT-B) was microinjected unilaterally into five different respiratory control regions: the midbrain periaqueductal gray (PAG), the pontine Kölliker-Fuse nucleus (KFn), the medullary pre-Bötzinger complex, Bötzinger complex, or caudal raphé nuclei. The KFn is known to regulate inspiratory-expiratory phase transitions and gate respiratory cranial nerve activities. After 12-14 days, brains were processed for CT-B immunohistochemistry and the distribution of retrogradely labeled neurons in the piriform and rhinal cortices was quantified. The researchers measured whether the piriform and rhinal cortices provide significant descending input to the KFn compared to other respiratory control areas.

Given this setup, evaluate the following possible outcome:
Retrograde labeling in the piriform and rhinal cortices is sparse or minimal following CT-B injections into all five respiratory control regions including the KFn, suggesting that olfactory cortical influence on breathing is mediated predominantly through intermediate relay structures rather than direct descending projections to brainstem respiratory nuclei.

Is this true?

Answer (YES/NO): NO